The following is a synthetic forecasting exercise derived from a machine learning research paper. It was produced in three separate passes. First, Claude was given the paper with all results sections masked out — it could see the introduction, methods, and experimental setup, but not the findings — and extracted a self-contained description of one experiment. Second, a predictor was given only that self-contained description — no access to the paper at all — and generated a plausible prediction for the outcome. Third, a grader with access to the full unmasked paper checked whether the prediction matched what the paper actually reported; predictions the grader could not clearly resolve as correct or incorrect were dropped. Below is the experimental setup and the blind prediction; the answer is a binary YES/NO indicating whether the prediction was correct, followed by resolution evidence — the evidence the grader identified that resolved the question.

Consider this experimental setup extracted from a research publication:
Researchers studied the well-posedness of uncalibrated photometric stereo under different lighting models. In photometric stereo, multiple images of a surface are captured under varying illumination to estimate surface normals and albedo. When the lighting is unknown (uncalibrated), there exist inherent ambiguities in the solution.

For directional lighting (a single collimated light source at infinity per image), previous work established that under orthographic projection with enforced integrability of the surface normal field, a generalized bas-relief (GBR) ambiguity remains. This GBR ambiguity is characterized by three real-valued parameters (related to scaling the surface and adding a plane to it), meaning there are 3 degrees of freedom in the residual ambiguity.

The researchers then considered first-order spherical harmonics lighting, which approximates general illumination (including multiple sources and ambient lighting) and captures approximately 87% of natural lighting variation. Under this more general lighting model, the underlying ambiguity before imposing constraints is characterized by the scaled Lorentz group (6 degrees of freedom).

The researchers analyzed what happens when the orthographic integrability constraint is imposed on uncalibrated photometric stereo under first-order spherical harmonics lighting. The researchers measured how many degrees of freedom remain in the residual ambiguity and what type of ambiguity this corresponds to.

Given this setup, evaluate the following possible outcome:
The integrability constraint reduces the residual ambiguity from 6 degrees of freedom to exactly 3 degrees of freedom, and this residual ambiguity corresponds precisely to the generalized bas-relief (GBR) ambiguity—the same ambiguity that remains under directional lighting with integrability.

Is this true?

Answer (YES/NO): NO